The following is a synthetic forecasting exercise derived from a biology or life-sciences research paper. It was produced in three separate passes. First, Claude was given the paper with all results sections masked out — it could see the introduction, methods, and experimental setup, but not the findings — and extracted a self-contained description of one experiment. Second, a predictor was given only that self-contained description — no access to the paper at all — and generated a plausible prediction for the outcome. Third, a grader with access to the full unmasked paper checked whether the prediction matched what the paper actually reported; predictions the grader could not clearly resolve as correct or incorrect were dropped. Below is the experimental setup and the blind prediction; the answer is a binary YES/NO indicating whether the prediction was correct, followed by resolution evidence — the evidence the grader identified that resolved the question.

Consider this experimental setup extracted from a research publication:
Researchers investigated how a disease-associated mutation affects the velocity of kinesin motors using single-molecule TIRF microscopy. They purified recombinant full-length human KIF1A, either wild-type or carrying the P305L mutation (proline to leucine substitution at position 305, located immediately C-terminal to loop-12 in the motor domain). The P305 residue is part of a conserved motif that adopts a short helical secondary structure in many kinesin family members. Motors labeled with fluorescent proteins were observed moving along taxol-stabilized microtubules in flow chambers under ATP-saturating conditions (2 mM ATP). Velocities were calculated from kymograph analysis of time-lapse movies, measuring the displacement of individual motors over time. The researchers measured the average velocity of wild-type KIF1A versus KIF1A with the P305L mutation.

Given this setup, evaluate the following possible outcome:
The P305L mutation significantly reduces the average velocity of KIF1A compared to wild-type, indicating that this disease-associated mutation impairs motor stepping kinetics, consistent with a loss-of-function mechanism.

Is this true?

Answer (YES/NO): YES